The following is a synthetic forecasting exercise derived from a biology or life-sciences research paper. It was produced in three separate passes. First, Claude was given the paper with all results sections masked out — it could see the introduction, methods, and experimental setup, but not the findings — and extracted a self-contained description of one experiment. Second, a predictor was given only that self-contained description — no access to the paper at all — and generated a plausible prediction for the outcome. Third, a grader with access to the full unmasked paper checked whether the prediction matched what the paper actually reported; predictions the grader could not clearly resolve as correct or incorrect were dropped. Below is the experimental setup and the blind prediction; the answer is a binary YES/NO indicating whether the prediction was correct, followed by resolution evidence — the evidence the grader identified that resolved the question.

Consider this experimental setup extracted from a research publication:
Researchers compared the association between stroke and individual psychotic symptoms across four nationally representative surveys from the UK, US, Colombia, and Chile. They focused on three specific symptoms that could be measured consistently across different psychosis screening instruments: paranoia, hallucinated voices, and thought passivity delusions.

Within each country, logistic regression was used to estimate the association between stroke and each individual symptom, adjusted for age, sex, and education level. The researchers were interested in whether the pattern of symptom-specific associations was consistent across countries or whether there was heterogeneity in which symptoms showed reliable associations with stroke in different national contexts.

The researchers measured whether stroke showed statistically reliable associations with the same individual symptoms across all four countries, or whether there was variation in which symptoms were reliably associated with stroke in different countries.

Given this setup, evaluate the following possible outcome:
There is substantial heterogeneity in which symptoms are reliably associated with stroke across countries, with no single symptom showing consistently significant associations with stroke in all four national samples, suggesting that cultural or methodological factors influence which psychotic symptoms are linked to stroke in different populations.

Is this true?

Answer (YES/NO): YES